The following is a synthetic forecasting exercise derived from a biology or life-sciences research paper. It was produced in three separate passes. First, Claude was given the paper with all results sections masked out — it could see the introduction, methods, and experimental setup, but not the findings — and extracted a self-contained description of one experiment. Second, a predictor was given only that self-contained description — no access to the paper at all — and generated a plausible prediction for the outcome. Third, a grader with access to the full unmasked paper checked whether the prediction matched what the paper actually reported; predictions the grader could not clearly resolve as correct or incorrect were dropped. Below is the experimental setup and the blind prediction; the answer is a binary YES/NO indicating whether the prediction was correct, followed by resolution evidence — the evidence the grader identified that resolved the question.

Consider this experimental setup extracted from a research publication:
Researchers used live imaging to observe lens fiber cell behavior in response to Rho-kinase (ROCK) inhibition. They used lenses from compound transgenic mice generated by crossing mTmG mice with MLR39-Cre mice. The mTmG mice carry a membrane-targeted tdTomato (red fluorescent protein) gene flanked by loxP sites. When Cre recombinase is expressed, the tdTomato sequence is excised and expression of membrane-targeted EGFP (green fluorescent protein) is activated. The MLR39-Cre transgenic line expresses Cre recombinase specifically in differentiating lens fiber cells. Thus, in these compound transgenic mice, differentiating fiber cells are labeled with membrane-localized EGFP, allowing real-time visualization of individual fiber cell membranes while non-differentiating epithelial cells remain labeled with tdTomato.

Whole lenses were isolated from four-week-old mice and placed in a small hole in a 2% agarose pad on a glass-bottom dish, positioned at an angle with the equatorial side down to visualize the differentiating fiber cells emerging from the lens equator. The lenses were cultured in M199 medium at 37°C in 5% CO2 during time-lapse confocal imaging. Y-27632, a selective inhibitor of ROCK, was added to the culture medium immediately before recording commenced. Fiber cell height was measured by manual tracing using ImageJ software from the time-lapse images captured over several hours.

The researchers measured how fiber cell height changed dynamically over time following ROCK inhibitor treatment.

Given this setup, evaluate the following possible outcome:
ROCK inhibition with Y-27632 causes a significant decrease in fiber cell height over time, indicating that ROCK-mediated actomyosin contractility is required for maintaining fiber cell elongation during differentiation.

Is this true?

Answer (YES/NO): YES